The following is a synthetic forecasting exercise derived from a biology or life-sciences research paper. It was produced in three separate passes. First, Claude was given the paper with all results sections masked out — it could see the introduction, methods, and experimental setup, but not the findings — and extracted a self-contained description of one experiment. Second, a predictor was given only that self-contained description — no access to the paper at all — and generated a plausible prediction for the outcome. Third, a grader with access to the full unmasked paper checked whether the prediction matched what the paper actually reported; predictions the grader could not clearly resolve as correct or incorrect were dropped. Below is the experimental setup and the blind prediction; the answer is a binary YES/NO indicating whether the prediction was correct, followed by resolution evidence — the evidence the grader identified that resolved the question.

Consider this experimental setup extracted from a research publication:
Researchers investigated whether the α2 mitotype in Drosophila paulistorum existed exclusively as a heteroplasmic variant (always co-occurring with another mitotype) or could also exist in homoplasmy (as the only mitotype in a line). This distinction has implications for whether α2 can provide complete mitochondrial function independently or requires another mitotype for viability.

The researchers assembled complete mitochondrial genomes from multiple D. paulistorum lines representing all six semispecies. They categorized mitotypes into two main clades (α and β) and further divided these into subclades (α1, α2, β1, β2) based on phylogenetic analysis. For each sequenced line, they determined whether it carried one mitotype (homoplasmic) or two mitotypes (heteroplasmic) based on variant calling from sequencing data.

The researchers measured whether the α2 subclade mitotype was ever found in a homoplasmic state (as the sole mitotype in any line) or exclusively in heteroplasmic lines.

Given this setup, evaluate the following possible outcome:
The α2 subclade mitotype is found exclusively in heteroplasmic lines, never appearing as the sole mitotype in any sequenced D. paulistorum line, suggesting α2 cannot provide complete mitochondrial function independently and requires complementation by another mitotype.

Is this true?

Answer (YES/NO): YES